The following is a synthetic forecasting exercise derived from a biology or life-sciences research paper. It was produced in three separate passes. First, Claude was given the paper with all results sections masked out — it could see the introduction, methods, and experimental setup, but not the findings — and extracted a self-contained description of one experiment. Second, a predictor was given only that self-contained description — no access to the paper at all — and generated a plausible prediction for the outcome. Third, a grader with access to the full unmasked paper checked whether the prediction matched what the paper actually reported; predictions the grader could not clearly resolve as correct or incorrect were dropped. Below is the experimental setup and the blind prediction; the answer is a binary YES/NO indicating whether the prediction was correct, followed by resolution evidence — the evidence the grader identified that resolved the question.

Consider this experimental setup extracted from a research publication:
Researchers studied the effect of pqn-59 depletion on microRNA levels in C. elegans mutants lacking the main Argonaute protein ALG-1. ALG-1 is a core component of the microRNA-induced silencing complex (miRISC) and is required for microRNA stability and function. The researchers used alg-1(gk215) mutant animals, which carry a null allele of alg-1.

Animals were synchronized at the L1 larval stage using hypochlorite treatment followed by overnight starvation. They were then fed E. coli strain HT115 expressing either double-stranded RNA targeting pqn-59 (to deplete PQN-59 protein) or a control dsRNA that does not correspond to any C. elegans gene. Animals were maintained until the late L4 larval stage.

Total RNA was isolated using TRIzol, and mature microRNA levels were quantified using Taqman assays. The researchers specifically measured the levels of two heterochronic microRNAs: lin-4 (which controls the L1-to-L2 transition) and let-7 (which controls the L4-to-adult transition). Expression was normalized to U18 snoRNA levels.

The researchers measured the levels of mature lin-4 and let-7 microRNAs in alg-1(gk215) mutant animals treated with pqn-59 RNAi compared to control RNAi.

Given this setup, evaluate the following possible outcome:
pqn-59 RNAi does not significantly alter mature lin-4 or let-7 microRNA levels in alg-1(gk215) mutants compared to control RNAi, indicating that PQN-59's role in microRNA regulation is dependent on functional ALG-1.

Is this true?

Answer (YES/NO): NO